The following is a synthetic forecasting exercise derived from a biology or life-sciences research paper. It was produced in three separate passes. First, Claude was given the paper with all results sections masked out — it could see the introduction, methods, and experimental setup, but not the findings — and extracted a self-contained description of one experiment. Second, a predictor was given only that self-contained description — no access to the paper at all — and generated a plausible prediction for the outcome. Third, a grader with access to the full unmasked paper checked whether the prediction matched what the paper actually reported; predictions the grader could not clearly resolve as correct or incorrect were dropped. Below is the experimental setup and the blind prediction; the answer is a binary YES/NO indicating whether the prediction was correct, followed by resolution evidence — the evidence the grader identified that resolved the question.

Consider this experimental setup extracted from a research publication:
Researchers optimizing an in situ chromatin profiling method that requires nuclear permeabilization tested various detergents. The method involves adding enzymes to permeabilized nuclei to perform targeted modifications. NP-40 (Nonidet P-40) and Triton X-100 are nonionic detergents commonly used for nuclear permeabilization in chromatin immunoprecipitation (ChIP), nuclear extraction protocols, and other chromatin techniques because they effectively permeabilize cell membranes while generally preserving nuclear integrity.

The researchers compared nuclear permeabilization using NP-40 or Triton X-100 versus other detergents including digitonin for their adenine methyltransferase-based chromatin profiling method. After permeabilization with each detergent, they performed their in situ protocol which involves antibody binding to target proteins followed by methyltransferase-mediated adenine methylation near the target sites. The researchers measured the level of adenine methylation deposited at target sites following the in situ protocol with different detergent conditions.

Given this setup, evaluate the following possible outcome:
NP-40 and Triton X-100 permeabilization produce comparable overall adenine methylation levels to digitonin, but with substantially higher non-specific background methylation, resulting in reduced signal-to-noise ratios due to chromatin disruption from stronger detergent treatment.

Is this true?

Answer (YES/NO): NO